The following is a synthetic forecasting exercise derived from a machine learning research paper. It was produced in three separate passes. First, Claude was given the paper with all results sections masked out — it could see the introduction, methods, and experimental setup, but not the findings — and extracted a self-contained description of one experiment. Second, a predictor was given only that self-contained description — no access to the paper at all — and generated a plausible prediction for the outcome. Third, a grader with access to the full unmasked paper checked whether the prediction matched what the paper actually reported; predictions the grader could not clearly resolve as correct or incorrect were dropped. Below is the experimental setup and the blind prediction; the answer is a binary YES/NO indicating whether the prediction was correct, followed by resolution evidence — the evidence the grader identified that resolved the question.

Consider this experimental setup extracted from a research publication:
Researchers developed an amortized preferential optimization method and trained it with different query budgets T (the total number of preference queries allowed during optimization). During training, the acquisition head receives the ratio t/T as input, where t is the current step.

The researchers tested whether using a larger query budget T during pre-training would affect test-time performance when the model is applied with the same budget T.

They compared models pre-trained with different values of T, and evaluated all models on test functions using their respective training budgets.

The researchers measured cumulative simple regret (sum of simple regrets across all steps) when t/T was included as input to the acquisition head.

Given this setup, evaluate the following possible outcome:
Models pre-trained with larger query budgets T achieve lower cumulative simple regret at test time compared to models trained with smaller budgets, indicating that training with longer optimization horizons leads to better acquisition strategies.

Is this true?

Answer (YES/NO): YES